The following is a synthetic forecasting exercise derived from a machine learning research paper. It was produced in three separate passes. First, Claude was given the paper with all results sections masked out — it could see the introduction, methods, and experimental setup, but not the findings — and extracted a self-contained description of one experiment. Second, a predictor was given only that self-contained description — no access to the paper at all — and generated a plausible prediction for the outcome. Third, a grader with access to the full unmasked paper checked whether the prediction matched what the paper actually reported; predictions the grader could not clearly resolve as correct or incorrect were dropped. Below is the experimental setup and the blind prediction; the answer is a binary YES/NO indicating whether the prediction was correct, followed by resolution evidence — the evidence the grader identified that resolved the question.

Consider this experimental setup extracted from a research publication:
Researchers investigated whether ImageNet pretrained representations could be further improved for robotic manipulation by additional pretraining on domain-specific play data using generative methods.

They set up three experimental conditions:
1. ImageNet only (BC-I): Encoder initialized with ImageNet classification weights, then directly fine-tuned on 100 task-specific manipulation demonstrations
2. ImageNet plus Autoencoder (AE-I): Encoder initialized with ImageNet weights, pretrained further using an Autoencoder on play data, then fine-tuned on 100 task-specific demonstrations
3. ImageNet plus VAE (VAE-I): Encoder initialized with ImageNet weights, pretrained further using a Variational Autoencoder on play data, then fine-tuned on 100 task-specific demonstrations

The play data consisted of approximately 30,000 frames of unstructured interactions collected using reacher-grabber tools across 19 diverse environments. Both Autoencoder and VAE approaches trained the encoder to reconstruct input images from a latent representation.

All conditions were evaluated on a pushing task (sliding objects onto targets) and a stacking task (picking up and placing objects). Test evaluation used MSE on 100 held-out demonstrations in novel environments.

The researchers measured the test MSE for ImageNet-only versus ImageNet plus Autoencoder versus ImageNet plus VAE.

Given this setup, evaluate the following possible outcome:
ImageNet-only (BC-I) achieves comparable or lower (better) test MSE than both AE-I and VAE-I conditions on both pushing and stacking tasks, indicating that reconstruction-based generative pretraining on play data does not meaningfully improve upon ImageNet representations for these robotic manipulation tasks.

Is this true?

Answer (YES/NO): YES